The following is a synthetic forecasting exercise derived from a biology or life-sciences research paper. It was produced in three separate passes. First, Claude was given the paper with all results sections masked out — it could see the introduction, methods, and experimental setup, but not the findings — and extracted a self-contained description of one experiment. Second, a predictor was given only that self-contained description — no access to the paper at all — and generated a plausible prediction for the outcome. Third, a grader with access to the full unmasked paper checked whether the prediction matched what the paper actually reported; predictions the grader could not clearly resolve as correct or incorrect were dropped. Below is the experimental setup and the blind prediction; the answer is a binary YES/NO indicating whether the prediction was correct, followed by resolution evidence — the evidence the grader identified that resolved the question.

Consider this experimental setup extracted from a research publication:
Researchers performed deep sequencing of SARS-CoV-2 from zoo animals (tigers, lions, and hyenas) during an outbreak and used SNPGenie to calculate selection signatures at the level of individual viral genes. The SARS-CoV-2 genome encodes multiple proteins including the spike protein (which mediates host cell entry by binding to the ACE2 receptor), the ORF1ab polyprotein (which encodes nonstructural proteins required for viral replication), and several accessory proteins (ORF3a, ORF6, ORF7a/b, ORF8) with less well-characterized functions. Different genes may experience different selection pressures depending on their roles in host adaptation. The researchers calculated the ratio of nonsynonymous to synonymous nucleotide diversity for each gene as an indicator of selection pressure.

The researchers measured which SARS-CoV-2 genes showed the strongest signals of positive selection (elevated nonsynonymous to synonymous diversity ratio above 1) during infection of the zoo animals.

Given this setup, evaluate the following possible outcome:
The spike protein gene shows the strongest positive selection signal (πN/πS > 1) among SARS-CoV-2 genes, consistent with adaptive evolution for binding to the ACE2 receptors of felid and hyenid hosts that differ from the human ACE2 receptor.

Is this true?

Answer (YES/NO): NO